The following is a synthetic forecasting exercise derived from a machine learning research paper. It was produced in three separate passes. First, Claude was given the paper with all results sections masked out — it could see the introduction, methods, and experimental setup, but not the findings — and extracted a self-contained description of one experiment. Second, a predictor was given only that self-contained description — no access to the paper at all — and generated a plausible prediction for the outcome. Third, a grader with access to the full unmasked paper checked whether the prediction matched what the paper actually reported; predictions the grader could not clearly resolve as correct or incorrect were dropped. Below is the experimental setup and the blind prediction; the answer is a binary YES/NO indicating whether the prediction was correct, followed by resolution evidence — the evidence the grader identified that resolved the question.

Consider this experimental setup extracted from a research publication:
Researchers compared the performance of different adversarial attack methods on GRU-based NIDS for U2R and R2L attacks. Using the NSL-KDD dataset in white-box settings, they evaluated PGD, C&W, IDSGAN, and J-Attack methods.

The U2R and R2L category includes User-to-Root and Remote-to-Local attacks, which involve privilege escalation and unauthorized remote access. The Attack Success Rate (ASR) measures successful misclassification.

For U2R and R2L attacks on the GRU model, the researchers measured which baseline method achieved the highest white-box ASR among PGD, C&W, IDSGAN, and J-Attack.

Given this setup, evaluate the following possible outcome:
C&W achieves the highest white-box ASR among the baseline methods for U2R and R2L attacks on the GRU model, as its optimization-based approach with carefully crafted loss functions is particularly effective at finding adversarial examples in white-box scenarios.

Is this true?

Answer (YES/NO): NO